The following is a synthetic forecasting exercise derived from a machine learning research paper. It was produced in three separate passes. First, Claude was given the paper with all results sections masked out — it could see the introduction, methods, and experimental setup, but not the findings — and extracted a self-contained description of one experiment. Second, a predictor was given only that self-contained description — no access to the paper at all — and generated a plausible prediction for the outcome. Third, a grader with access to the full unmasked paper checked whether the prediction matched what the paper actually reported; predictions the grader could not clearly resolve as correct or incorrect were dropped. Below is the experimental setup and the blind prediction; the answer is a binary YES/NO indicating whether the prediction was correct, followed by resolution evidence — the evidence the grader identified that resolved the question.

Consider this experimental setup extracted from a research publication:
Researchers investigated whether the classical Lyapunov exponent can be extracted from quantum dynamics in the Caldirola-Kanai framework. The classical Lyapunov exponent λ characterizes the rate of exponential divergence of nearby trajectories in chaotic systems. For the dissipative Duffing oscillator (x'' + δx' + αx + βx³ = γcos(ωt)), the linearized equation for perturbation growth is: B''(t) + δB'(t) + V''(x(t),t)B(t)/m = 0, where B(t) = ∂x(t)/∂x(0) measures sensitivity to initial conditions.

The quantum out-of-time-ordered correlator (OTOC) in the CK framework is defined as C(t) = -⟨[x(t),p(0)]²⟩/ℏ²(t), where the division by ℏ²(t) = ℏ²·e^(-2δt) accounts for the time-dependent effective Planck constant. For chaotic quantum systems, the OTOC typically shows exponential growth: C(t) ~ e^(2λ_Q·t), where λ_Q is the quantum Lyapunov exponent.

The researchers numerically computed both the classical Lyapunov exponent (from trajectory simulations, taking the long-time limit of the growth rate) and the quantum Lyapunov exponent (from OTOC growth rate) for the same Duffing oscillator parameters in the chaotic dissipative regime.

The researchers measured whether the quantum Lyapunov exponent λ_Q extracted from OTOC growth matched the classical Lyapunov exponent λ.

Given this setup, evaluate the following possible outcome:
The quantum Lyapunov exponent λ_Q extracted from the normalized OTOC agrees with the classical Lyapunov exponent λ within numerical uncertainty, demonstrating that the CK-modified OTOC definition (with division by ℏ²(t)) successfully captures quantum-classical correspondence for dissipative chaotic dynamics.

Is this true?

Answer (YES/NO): YES